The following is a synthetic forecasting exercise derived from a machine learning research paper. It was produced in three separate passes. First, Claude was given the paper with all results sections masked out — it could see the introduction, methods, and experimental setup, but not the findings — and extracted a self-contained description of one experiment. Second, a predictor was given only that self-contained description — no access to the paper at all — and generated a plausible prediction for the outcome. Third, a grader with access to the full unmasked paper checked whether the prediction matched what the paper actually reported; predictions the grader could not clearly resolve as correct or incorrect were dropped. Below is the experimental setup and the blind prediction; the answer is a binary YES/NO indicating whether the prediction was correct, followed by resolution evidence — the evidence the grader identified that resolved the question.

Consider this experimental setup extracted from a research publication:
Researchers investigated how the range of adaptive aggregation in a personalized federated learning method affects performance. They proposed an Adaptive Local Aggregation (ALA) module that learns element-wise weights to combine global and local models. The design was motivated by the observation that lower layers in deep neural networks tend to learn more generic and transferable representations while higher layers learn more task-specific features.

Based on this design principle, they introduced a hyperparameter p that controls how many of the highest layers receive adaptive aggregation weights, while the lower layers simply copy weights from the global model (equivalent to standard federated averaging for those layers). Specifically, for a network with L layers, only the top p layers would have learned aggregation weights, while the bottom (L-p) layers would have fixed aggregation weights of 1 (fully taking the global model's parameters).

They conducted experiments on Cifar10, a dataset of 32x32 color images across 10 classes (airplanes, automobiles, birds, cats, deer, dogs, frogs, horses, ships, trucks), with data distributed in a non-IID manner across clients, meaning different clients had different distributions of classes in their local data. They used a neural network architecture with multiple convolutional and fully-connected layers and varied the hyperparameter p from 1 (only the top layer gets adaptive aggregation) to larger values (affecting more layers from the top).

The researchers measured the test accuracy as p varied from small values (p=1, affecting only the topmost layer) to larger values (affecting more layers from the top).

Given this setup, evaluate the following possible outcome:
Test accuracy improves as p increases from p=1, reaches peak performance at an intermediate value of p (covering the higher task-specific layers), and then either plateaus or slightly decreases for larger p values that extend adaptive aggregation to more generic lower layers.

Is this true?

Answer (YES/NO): YES